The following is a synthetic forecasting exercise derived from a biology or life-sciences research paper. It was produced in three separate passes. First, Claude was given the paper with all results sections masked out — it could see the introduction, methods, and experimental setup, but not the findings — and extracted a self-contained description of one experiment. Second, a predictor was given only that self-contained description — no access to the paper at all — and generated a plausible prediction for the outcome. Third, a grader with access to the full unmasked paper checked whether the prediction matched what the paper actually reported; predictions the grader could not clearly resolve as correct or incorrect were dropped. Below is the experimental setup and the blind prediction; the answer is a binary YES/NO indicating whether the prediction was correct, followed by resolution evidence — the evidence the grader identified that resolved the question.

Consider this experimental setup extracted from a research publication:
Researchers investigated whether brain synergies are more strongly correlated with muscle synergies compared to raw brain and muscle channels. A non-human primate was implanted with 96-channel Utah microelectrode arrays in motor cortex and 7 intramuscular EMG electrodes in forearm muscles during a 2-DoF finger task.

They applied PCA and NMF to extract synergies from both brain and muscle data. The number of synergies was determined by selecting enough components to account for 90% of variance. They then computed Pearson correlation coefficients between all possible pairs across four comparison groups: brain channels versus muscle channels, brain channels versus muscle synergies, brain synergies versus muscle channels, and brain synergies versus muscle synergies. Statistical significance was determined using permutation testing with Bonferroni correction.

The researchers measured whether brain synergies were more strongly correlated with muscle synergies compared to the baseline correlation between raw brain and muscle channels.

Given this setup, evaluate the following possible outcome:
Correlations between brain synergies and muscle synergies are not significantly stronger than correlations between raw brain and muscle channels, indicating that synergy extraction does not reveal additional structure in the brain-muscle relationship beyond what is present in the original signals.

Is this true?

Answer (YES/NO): YES